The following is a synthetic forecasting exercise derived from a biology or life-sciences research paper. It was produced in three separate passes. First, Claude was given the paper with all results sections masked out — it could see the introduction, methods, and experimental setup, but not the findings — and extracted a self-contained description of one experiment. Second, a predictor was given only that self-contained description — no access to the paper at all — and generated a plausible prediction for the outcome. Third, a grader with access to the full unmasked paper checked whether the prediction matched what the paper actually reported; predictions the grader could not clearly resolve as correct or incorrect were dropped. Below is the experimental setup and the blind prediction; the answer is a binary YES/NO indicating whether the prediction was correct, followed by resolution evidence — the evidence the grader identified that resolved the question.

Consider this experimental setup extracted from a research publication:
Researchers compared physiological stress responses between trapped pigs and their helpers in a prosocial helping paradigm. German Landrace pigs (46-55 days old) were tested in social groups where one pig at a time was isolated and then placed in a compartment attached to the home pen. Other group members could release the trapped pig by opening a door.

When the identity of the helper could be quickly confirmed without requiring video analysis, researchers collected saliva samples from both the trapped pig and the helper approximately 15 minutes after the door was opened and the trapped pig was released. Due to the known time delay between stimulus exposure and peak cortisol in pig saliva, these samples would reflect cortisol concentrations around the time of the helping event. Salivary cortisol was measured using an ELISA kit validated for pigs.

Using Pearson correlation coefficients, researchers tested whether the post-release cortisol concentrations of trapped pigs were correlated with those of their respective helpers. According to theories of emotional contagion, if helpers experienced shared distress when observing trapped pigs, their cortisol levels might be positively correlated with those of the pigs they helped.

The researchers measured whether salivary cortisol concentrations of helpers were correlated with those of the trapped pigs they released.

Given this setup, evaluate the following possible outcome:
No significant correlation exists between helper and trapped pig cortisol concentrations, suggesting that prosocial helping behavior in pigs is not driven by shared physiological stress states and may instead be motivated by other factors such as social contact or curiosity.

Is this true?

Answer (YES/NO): YES